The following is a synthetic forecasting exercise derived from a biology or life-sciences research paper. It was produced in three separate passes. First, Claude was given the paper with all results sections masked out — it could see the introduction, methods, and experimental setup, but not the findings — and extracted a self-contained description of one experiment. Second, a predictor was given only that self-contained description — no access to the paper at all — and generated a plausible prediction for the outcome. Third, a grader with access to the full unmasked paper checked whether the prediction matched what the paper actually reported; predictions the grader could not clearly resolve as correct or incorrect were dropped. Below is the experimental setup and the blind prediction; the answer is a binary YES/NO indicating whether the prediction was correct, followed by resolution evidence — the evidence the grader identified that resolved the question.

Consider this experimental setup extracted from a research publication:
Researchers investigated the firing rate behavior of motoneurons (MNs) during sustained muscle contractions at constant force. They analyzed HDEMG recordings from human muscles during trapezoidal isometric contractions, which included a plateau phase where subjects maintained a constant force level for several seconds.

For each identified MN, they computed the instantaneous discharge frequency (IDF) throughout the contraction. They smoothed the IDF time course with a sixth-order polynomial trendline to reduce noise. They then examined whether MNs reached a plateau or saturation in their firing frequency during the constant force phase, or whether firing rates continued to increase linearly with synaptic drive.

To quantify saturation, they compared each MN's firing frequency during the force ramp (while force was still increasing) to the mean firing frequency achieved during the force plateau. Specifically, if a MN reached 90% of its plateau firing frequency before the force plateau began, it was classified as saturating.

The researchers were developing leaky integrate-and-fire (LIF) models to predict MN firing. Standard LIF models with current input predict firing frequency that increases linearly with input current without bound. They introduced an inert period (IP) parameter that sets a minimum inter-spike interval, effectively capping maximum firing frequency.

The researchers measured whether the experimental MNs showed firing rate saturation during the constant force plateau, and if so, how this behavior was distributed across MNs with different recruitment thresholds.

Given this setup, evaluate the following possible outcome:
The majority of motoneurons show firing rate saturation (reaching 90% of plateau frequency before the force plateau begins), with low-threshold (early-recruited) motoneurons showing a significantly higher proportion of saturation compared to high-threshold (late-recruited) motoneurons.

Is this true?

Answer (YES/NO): YES